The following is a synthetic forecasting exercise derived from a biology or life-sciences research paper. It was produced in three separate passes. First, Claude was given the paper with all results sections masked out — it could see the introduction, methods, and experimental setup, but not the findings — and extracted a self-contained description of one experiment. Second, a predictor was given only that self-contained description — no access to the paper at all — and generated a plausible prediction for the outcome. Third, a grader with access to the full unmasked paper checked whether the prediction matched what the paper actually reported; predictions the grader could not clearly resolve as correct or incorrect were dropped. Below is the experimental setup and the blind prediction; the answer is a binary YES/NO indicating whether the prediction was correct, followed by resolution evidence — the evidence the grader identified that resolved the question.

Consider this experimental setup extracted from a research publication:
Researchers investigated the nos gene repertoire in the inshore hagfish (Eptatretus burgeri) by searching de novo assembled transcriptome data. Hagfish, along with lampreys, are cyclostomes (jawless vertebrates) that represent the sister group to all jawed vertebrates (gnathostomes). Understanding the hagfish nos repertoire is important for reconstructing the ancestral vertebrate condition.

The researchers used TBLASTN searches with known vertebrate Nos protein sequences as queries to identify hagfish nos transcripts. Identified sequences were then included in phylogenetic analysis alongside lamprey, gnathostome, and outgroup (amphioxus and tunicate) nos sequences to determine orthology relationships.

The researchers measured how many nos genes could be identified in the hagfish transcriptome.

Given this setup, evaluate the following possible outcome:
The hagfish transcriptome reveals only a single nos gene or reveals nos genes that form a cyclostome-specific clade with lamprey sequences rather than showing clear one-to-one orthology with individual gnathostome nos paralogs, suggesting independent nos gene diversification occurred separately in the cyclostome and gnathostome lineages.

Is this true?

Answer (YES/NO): YES